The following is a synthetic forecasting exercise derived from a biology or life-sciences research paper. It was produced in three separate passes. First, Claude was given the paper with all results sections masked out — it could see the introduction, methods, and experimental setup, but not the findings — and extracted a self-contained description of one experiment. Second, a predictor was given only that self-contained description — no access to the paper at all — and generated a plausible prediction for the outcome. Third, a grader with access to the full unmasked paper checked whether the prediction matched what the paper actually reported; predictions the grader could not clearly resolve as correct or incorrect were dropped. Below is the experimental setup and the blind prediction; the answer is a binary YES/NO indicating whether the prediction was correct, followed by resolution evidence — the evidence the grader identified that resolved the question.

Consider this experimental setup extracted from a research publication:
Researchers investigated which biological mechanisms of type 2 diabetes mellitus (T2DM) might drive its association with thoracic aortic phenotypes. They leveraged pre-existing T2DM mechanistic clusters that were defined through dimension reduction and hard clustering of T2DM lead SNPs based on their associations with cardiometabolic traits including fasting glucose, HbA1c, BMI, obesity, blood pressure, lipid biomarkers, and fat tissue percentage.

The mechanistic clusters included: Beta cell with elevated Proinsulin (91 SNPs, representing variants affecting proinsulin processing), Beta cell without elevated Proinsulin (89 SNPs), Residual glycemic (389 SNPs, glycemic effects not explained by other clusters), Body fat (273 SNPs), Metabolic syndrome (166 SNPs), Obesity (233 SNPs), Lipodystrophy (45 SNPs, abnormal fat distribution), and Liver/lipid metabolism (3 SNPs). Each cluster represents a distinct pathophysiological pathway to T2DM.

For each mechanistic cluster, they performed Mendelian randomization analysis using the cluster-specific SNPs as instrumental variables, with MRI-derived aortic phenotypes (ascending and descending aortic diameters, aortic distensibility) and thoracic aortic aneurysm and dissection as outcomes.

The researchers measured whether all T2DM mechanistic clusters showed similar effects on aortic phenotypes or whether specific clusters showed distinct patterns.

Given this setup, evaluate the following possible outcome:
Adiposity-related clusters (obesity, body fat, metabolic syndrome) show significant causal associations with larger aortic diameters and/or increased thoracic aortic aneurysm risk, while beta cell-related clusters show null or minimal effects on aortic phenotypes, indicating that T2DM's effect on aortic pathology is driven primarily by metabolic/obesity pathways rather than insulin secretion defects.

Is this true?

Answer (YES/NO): NO